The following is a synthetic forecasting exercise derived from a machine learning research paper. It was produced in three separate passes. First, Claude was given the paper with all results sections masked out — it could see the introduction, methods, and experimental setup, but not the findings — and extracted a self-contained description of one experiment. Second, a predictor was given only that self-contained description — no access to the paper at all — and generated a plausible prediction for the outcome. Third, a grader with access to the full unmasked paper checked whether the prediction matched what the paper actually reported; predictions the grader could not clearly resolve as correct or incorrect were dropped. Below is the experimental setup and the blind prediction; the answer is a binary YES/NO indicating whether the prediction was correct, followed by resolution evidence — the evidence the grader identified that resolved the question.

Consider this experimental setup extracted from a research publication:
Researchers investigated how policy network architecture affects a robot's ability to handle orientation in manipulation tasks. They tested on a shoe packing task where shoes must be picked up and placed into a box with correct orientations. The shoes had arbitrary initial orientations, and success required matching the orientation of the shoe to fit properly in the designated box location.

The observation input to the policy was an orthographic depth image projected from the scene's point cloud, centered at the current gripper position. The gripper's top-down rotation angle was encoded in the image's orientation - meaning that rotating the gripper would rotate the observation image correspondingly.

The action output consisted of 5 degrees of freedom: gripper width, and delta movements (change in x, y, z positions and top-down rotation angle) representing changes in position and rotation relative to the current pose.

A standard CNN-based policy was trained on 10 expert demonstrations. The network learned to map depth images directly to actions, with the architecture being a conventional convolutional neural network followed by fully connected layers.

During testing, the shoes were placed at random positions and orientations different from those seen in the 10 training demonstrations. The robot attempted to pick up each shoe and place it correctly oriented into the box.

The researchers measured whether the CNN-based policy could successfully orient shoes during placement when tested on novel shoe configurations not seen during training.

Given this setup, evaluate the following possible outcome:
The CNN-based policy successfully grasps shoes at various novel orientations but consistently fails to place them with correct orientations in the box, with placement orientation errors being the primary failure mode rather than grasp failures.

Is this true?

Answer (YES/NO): NO